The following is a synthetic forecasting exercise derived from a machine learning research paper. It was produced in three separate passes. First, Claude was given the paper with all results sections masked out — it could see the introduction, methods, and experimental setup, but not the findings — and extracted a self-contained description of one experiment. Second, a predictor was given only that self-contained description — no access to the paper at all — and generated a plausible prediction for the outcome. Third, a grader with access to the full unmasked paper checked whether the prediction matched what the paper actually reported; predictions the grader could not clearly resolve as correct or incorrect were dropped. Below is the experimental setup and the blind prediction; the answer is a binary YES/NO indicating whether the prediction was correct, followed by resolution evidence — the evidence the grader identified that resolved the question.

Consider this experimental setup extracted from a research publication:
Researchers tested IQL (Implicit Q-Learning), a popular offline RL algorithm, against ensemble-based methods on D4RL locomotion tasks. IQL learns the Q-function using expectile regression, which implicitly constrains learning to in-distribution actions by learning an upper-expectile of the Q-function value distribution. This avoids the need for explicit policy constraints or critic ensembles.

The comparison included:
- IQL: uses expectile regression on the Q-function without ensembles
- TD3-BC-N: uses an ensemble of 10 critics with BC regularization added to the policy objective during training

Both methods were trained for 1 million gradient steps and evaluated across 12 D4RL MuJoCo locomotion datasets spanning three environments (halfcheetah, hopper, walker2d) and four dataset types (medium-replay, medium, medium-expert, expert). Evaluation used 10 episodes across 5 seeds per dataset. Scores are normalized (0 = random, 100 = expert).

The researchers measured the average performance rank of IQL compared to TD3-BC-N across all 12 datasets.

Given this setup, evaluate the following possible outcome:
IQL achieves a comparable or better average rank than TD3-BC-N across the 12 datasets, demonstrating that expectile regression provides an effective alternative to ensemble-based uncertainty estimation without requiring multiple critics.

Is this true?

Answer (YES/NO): NO